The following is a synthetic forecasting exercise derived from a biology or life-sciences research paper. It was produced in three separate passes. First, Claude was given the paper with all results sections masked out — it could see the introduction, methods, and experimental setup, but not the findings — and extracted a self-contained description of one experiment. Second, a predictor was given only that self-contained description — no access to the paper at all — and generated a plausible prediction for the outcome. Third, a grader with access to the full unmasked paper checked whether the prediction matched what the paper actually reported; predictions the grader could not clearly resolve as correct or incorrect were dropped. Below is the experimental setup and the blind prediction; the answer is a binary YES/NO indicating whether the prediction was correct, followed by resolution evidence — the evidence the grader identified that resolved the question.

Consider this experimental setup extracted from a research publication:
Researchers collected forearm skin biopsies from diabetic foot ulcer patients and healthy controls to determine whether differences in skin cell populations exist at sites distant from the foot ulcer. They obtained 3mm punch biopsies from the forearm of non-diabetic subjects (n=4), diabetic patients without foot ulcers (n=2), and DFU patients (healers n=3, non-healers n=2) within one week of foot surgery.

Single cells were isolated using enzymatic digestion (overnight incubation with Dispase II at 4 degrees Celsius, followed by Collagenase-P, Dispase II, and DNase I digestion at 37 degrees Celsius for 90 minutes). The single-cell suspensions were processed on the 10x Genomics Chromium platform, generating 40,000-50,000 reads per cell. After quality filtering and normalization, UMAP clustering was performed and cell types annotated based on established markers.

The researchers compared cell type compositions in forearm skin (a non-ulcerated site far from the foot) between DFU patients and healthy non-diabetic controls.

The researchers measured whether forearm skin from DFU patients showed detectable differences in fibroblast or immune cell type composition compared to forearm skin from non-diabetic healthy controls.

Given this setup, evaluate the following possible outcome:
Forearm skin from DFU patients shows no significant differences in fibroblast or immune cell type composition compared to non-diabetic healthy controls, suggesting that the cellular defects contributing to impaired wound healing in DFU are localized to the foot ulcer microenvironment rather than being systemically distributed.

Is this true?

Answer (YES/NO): YES